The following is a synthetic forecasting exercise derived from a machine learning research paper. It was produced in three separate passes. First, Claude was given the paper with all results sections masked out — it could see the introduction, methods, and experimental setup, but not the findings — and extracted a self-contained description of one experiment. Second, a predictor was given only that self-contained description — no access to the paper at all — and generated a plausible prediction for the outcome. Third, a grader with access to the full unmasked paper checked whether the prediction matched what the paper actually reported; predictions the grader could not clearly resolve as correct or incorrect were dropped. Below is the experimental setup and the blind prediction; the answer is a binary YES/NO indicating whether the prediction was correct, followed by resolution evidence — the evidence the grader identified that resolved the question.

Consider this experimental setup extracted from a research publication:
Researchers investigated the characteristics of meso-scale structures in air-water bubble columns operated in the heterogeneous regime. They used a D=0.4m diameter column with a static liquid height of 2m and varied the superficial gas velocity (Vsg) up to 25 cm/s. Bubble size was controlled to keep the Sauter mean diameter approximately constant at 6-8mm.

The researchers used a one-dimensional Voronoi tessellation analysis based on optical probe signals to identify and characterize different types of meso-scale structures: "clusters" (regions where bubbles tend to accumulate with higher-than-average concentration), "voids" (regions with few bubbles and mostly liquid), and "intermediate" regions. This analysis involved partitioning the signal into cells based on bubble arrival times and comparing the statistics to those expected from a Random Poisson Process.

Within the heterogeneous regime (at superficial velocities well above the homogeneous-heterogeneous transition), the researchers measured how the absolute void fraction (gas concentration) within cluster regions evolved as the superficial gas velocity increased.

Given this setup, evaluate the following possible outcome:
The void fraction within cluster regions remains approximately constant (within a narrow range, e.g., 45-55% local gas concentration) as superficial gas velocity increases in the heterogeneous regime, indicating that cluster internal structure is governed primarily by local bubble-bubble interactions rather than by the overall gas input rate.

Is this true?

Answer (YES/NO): NO